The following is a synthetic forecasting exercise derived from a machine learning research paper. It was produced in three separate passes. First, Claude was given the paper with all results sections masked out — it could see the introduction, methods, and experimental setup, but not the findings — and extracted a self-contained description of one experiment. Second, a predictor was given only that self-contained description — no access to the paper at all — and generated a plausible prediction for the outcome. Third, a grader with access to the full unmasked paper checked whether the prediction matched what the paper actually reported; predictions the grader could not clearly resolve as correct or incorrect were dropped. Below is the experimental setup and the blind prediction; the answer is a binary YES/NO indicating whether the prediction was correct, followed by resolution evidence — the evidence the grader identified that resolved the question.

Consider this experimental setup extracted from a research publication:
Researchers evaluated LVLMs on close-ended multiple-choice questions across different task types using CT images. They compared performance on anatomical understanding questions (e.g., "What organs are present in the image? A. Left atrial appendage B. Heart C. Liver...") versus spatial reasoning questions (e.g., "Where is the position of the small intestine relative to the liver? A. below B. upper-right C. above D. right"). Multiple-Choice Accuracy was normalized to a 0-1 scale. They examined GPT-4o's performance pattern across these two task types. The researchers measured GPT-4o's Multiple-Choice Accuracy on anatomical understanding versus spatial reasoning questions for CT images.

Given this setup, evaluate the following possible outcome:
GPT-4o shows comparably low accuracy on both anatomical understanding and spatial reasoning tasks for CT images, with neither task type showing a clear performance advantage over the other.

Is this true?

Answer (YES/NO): NO